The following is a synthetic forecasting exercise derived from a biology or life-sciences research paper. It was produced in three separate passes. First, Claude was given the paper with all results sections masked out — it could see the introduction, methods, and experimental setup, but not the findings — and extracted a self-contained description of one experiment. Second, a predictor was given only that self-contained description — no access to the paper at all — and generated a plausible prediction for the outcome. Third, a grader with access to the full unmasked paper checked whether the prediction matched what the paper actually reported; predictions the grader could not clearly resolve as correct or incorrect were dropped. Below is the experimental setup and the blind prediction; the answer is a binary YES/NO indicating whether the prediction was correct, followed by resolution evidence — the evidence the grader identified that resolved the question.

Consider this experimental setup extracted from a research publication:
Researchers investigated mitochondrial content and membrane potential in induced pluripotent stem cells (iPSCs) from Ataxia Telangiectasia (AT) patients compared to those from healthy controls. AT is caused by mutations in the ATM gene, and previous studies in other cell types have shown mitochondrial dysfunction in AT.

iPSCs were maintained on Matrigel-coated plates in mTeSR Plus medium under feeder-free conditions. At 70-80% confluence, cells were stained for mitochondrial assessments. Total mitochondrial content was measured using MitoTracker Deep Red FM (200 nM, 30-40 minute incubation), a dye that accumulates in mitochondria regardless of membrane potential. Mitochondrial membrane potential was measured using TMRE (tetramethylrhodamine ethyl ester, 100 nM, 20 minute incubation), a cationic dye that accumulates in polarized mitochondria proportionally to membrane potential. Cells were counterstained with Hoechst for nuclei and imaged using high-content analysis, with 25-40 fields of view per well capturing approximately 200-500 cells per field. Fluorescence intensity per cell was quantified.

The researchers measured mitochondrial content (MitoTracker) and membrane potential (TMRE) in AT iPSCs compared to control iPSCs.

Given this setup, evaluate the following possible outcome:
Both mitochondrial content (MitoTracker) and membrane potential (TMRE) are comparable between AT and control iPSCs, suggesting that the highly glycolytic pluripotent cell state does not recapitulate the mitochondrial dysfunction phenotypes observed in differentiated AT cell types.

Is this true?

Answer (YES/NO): NO